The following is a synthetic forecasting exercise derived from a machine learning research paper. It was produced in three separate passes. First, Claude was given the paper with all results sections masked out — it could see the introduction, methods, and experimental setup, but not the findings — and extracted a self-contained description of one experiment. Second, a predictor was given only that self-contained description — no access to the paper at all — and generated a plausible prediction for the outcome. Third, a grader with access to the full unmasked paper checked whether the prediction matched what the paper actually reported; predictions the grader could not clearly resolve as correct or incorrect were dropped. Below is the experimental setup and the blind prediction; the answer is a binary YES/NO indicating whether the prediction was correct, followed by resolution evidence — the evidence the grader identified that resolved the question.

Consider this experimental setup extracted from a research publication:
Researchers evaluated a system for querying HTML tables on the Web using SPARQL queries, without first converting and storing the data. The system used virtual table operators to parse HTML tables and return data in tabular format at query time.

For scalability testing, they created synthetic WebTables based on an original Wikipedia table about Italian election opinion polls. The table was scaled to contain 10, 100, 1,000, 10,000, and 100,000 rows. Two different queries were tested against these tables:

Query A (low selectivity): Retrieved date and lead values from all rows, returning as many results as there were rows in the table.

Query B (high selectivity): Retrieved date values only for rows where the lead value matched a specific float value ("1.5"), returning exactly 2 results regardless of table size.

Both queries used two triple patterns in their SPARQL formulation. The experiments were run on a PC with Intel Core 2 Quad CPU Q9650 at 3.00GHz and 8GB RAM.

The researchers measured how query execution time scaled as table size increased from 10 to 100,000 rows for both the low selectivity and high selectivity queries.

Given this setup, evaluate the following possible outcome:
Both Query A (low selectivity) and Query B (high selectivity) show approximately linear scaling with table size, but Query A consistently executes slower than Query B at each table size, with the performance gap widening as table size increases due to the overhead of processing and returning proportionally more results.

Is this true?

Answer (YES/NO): NO